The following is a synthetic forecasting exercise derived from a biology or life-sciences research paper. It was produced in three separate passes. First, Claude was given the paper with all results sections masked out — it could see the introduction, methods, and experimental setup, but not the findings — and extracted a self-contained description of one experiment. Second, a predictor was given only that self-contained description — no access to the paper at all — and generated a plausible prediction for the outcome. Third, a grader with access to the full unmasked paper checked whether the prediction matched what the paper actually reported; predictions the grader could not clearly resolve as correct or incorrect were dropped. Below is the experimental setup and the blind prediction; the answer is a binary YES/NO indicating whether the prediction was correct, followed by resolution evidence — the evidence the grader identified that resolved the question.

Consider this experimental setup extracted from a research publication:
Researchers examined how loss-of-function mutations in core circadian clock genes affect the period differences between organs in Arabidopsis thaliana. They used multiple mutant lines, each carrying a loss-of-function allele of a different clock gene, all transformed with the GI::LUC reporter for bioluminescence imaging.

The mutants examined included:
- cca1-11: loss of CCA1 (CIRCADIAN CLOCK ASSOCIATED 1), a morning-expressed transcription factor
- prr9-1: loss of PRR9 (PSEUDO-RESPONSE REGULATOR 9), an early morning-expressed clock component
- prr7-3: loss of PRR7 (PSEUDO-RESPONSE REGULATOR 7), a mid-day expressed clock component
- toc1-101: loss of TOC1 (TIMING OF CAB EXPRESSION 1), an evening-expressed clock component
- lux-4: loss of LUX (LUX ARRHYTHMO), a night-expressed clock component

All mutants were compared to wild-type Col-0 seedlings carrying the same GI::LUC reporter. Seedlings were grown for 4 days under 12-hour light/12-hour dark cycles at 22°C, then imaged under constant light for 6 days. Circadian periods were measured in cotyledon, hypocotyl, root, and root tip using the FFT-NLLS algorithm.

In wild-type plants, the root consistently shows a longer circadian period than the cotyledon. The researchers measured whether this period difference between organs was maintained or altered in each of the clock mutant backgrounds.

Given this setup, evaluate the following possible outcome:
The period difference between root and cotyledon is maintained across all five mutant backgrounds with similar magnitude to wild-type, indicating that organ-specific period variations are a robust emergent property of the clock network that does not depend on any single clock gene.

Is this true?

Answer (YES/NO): YES